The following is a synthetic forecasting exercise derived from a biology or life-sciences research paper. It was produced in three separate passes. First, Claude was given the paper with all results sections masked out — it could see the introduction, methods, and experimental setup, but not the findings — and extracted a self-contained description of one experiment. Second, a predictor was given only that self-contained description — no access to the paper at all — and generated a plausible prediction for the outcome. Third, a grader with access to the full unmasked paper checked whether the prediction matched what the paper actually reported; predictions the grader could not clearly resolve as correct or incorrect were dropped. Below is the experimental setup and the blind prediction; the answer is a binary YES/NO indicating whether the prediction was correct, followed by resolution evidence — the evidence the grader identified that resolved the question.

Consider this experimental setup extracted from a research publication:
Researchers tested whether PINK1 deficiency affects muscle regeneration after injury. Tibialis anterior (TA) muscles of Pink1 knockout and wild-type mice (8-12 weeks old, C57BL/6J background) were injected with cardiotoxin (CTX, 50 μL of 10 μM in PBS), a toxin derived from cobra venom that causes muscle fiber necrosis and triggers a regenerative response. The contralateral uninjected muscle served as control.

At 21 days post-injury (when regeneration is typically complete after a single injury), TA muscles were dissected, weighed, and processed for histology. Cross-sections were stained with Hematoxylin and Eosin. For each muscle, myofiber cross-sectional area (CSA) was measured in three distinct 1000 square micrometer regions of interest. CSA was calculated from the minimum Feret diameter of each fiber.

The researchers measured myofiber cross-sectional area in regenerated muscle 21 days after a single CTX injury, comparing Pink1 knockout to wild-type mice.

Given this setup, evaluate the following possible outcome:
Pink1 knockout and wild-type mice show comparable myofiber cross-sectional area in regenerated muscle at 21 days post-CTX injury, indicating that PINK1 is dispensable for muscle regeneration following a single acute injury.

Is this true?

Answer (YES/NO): NO